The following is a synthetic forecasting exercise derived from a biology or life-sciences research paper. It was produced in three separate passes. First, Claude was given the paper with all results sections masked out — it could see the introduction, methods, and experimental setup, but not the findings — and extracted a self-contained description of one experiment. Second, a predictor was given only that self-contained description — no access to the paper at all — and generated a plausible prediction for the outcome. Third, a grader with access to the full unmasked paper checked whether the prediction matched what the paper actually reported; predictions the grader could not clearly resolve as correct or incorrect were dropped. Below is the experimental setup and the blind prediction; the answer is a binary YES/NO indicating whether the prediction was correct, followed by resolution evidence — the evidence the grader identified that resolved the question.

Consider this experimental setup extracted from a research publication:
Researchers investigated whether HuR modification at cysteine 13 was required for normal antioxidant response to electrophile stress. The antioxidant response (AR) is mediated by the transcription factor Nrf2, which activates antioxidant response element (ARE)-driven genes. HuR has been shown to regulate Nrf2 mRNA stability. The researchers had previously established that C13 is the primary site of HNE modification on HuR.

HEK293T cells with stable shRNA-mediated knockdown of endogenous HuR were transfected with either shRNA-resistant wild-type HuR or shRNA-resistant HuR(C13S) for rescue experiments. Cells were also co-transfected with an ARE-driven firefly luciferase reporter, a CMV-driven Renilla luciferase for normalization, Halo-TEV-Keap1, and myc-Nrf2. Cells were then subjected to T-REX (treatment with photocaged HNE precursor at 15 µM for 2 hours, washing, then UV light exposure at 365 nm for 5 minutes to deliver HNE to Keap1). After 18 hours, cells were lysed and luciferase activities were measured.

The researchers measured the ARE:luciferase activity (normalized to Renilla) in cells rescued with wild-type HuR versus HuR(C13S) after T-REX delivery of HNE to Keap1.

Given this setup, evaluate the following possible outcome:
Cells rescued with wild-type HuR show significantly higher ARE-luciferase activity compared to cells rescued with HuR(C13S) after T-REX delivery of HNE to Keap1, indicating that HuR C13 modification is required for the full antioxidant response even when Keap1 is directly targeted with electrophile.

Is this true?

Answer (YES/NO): NO